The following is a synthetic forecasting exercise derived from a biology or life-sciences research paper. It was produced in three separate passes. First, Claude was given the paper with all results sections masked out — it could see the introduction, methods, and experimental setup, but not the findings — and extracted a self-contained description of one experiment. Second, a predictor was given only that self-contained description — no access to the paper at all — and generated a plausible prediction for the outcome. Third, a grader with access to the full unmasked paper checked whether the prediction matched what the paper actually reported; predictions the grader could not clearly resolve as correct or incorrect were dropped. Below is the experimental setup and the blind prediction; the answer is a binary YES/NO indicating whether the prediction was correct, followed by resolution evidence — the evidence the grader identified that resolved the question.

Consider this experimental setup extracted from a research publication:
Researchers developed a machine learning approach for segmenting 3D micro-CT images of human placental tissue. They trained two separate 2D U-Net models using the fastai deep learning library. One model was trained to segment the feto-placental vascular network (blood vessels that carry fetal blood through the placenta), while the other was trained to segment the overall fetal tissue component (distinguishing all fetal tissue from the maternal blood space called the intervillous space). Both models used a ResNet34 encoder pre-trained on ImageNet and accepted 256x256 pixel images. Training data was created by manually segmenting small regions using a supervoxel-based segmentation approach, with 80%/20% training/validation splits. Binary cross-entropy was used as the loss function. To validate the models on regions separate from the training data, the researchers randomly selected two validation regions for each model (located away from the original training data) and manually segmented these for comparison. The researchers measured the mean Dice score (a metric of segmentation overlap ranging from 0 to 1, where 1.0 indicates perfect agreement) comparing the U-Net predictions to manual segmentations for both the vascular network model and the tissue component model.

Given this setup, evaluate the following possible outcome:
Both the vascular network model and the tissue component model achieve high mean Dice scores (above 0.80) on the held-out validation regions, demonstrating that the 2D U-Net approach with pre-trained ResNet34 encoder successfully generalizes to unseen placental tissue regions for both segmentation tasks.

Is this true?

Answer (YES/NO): YES